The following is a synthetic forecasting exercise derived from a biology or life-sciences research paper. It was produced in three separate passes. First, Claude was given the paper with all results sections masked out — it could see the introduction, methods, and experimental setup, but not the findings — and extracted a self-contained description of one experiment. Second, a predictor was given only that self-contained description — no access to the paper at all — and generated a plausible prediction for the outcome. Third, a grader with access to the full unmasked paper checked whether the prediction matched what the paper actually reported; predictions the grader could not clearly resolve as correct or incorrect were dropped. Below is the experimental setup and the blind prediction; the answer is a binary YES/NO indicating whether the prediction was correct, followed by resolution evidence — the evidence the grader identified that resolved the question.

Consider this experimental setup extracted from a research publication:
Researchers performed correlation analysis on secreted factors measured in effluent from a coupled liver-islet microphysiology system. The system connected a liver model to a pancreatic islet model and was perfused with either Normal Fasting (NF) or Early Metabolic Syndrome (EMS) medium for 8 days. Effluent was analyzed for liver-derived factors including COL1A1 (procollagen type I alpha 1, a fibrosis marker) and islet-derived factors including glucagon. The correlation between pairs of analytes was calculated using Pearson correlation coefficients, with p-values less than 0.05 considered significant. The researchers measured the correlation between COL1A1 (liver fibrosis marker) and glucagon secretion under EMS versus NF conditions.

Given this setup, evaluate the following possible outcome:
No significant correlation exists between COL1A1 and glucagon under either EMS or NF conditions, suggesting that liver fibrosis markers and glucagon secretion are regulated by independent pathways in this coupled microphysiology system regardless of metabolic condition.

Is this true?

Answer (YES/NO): YES